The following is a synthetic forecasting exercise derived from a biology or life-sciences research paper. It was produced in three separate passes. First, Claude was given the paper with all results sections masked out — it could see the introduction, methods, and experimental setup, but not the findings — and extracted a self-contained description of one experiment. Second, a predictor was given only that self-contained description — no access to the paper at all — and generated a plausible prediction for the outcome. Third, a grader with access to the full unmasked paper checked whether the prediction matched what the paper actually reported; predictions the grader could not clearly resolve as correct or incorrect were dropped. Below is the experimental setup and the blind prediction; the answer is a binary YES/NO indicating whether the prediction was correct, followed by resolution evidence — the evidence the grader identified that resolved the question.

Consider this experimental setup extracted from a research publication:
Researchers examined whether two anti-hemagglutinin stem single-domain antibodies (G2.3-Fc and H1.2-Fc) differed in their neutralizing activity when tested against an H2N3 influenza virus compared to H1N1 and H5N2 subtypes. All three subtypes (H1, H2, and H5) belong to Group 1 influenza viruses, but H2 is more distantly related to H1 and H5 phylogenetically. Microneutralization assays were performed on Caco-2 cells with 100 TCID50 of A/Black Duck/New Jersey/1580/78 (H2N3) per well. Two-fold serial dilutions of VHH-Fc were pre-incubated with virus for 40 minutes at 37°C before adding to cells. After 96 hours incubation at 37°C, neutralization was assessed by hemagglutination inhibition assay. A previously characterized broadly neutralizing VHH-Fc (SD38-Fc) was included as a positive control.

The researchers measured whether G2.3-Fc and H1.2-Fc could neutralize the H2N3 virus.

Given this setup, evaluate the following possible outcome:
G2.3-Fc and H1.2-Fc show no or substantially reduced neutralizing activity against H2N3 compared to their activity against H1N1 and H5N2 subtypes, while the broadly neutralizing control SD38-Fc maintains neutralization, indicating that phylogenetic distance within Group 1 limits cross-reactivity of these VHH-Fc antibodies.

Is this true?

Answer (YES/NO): NO